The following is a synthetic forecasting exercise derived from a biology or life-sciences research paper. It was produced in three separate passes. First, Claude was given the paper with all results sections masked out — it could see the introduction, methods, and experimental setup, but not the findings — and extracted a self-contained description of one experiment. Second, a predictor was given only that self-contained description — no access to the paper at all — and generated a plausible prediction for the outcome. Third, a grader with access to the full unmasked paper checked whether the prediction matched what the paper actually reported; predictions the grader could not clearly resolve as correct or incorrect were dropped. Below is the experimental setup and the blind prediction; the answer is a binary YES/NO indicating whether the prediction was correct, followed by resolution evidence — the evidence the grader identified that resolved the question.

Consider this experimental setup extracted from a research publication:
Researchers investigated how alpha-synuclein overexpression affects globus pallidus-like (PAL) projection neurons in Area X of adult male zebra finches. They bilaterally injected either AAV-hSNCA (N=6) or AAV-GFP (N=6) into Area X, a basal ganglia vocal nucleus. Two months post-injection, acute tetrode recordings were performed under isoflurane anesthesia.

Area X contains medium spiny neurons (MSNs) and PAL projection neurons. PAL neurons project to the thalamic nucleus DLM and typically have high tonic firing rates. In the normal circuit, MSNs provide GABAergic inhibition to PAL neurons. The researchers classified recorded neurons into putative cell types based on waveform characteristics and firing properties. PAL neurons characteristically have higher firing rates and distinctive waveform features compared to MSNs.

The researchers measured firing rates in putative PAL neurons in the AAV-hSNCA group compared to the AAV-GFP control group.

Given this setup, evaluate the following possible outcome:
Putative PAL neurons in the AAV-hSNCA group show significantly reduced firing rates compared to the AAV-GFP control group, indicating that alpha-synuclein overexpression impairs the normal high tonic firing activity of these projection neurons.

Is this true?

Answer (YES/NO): NO